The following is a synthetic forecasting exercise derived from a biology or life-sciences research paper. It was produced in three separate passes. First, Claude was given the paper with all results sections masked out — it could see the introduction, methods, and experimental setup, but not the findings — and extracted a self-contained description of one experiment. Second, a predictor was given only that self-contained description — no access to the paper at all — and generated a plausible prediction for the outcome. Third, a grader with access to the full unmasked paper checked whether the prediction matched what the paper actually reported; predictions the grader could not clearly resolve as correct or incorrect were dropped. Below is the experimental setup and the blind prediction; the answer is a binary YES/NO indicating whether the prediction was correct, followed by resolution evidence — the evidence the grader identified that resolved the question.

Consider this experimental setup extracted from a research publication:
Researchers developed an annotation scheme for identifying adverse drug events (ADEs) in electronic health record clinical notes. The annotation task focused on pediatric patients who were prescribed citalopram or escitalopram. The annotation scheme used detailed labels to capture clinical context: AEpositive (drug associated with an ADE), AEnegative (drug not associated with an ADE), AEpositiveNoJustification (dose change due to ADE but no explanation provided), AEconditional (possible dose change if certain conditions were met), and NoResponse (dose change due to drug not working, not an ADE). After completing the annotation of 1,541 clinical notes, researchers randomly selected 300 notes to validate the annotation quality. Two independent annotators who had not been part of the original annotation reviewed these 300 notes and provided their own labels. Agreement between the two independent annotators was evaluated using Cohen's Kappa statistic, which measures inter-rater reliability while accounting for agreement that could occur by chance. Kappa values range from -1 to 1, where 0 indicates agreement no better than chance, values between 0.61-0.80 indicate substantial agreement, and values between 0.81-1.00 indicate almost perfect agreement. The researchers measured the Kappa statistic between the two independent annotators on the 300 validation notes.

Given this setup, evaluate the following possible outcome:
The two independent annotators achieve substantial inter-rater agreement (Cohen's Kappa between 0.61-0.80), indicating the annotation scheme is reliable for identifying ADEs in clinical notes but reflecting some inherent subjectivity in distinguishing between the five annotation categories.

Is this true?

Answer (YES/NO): NO